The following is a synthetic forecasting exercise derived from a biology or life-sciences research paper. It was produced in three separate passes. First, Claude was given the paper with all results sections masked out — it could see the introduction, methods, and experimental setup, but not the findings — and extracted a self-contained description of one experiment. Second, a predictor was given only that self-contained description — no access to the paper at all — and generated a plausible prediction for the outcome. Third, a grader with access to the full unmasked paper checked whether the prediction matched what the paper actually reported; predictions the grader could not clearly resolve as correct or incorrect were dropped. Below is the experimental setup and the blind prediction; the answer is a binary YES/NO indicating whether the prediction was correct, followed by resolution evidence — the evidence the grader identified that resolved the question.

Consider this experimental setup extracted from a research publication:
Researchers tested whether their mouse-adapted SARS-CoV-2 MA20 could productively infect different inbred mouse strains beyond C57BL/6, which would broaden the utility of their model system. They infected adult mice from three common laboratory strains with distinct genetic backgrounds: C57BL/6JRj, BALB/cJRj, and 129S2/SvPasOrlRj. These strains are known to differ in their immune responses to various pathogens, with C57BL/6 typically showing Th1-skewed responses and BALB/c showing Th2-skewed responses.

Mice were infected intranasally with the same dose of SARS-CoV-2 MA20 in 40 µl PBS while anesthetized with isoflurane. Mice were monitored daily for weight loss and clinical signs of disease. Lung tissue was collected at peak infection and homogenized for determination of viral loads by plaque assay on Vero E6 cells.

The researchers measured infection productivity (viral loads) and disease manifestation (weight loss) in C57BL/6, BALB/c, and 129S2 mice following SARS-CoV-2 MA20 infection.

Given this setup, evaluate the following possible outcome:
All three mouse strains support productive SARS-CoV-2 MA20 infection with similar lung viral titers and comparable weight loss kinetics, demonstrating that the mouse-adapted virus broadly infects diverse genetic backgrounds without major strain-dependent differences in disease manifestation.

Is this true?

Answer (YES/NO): NO